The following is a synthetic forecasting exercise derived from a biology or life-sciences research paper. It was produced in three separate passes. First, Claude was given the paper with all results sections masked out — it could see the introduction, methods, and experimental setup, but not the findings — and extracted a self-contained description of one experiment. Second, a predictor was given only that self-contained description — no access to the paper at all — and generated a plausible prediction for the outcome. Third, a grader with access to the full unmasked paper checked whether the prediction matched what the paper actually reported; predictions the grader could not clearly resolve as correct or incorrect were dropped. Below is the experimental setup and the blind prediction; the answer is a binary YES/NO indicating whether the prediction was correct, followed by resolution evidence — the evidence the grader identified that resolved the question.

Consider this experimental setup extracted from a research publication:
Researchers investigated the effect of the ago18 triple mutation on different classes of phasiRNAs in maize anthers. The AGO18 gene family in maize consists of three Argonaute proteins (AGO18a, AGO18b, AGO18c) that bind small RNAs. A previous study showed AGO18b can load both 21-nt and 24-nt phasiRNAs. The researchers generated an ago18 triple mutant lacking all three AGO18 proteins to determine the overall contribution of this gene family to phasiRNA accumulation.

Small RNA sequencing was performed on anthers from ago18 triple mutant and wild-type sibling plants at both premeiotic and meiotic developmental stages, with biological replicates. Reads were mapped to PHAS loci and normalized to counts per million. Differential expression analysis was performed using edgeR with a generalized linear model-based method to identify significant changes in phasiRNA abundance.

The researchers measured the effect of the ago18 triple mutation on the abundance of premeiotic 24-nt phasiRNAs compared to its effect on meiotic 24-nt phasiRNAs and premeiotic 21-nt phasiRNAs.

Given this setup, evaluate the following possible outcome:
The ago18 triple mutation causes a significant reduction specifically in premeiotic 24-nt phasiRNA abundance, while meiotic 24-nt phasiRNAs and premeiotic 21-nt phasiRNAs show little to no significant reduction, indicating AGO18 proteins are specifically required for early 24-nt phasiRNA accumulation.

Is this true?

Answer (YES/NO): NO